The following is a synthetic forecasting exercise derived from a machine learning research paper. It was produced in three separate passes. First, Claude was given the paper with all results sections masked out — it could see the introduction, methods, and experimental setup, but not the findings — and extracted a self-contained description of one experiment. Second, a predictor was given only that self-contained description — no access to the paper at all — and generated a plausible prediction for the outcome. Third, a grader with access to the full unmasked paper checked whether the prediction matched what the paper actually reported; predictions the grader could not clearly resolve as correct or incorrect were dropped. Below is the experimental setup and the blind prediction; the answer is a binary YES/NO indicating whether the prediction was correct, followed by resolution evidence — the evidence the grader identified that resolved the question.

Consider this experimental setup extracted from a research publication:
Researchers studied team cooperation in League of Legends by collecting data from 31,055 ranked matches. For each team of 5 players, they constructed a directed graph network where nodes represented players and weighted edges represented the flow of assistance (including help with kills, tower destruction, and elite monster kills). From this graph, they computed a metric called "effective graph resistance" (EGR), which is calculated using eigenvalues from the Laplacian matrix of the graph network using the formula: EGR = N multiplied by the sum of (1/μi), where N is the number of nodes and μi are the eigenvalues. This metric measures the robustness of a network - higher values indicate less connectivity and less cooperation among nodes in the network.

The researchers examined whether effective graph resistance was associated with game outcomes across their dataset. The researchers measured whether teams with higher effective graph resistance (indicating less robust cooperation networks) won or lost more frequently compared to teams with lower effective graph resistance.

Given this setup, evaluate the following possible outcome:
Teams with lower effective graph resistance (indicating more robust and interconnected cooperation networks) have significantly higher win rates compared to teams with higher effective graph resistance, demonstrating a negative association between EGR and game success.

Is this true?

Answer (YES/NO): YES